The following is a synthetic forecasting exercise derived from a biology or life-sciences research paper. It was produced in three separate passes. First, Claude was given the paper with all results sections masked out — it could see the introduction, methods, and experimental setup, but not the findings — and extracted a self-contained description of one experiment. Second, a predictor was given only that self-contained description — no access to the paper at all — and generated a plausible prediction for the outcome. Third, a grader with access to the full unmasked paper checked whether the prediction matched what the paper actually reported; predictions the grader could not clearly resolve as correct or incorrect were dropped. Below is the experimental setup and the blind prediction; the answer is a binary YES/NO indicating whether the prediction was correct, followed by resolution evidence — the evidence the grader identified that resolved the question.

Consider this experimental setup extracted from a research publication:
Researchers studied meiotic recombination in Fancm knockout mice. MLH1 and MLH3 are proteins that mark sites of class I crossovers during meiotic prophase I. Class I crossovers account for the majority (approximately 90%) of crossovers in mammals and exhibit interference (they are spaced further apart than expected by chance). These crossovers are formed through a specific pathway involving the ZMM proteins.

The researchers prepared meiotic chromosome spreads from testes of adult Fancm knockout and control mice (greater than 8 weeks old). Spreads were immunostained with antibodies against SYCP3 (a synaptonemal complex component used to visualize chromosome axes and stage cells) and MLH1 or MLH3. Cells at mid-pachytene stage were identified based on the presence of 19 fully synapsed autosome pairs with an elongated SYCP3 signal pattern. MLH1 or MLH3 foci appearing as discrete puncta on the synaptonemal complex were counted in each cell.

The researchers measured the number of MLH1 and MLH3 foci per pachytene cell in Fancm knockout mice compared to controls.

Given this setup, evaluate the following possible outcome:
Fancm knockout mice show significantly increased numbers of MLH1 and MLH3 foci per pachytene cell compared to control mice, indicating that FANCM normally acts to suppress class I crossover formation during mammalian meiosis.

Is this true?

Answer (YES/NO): NO